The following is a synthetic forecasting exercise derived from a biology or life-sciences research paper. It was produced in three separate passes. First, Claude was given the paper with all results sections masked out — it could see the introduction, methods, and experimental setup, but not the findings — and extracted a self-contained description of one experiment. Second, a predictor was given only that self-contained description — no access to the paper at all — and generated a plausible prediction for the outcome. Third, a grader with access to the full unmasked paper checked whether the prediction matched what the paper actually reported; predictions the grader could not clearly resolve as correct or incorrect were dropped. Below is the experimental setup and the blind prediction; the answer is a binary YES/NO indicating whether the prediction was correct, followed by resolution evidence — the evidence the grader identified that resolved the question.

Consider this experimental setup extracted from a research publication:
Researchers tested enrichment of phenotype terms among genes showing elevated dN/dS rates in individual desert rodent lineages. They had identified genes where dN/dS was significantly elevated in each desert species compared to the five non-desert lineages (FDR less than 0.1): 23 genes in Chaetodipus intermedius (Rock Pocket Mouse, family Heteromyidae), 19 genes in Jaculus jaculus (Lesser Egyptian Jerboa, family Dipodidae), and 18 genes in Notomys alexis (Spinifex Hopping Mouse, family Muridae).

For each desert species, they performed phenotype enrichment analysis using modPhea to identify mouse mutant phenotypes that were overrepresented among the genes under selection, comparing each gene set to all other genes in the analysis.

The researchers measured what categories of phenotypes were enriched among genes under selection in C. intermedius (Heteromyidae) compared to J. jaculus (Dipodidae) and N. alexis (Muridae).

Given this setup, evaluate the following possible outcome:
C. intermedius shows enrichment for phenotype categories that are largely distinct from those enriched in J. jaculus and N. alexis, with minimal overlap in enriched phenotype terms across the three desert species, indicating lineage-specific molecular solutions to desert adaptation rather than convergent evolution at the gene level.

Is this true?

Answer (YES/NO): YES